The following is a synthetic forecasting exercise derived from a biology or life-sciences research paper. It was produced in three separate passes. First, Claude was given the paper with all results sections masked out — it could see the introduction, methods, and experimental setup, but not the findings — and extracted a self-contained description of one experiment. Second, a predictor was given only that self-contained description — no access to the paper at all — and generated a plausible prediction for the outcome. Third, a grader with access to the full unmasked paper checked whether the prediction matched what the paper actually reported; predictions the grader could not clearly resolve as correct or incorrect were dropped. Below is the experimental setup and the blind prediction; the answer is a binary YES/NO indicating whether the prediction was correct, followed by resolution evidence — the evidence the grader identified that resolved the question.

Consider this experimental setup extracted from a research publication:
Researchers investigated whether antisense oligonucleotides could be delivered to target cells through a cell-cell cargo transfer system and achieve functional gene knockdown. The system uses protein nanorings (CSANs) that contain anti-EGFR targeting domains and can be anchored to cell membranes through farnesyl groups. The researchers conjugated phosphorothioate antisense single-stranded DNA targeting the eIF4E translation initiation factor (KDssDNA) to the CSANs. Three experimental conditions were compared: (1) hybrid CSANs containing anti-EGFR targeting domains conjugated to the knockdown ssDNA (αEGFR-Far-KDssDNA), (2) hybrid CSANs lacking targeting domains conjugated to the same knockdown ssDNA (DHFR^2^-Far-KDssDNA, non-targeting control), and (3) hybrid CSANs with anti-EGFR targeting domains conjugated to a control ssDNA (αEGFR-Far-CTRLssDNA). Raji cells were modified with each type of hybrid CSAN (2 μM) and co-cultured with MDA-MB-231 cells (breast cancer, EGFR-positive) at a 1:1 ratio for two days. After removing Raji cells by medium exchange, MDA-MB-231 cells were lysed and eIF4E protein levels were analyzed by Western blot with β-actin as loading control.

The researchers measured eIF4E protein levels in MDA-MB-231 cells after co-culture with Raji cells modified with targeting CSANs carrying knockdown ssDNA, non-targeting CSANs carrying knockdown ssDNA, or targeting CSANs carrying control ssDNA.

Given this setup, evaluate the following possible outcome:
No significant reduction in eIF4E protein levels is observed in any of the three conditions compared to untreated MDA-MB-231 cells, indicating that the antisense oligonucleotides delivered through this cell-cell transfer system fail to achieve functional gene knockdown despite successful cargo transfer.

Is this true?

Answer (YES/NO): NO